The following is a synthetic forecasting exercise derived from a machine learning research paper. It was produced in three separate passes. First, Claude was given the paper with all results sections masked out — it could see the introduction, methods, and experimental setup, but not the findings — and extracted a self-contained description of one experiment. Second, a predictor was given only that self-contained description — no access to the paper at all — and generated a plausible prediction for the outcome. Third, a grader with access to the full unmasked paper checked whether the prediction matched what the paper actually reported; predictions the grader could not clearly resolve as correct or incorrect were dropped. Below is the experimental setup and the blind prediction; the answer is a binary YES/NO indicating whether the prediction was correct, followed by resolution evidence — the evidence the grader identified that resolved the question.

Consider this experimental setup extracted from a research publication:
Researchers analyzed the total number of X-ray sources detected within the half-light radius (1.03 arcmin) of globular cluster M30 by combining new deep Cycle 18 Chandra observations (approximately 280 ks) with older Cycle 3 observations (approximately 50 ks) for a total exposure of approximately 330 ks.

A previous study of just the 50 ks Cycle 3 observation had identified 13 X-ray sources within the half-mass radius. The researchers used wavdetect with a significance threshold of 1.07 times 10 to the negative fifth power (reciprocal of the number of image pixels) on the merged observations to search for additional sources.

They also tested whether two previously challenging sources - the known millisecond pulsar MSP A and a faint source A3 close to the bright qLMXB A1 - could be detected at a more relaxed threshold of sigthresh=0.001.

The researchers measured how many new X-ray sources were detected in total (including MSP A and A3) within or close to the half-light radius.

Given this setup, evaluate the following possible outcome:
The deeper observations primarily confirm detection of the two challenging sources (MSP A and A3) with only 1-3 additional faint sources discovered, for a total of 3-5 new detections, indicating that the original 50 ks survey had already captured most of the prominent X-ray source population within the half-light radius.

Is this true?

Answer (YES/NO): NO